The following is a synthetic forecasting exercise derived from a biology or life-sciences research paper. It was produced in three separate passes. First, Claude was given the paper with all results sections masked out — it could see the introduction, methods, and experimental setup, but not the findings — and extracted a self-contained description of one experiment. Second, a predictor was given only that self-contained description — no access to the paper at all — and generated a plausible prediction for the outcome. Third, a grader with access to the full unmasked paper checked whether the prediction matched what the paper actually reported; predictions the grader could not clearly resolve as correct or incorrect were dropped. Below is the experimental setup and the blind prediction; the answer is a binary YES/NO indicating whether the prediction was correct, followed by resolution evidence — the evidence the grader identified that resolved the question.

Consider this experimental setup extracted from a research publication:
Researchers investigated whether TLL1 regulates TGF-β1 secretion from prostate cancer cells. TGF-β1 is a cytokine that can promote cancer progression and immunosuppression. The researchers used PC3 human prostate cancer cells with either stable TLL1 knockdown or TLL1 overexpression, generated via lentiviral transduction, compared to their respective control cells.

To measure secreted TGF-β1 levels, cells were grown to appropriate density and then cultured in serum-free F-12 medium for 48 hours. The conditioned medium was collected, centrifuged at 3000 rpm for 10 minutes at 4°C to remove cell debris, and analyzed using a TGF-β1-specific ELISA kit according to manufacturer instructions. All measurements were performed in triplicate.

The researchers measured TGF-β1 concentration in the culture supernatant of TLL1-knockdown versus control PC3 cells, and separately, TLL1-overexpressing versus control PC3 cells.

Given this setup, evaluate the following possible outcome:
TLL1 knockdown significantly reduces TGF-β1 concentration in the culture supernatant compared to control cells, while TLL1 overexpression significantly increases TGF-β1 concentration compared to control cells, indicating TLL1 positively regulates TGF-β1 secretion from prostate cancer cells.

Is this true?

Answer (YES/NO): YES